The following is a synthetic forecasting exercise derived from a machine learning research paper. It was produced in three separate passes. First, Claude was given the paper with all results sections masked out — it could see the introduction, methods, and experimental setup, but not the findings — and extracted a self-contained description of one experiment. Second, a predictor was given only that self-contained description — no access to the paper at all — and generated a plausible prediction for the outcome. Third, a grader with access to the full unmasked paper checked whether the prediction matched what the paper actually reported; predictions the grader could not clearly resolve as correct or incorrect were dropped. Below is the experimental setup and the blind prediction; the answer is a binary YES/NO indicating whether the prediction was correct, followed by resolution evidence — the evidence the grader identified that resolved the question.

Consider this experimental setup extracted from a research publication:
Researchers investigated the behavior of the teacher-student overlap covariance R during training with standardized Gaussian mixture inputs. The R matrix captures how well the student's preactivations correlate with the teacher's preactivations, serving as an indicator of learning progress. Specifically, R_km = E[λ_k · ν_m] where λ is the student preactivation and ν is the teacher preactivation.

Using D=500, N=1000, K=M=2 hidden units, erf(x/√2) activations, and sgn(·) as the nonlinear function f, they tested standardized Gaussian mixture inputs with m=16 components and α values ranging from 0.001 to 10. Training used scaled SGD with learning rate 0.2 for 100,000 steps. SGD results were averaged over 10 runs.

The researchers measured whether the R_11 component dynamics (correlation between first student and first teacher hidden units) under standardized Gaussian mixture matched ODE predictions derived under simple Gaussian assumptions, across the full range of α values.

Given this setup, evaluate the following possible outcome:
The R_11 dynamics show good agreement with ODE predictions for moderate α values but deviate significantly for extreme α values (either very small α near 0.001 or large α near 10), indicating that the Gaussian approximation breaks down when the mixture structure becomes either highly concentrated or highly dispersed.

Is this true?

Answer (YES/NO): NO